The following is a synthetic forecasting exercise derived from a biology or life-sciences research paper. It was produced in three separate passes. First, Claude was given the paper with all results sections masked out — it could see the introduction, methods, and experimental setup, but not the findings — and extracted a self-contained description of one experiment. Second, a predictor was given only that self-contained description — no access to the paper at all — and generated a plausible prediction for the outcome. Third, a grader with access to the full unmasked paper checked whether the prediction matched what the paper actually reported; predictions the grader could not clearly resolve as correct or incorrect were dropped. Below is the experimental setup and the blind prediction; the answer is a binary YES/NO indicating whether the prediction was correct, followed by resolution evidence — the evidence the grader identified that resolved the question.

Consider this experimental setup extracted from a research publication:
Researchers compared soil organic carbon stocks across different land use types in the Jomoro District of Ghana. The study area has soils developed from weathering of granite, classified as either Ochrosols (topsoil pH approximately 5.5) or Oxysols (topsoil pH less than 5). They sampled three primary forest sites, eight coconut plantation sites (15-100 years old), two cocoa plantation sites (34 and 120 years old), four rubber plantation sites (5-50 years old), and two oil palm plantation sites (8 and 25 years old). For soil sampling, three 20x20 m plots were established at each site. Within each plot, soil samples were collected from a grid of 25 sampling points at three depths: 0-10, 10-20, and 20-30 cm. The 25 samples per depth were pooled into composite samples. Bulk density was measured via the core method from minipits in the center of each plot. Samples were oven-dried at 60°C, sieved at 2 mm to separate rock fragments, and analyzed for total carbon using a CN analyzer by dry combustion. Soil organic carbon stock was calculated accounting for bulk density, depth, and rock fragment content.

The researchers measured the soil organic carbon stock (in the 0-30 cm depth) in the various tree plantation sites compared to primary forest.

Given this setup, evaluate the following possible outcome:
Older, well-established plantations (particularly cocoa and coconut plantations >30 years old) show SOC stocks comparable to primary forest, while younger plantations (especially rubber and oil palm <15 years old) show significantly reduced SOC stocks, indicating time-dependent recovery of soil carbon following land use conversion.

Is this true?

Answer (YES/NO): NO